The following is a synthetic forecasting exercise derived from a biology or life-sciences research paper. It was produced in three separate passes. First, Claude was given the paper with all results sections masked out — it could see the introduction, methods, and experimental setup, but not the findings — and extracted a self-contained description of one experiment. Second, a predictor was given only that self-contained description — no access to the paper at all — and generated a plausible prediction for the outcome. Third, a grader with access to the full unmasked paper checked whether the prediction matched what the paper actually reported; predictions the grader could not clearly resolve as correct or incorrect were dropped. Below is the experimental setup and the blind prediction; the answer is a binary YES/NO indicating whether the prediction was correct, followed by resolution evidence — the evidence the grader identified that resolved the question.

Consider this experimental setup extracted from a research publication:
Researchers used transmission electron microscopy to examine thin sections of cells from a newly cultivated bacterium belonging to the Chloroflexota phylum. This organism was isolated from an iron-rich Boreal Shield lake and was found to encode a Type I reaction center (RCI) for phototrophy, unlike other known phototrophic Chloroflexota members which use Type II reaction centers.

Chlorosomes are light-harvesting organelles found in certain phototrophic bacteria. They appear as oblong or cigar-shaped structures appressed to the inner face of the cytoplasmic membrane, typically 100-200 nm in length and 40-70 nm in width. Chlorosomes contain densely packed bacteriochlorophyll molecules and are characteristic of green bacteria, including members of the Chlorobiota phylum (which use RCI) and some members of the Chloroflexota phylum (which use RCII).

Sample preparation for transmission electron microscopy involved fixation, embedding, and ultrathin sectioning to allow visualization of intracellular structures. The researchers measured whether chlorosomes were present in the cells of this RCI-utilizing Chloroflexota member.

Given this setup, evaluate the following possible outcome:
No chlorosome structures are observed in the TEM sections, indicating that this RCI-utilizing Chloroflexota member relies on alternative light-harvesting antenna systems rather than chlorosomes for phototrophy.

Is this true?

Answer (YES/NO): NO